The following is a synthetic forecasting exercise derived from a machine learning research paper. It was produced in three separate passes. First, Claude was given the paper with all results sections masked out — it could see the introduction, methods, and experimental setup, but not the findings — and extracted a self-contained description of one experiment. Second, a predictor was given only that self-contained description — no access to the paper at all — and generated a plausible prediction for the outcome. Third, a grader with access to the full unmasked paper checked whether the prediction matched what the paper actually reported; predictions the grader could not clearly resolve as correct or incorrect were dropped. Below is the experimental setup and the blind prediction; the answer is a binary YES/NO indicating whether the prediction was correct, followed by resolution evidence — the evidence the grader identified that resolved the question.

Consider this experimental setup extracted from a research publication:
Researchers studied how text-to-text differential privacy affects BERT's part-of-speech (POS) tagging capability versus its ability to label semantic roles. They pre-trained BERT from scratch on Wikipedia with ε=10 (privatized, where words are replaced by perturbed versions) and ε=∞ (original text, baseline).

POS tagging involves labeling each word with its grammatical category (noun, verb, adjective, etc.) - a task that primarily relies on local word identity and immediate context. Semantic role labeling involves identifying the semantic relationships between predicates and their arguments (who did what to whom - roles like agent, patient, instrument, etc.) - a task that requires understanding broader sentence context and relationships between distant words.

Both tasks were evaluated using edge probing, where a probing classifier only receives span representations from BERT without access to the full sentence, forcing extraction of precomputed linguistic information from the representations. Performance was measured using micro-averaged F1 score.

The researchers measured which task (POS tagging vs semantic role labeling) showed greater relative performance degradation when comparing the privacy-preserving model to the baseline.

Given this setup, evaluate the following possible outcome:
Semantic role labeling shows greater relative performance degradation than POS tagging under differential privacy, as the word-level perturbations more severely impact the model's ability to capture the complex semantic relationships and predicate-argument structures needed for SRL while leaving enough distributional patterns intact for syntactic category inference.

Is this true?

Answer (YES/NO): YES